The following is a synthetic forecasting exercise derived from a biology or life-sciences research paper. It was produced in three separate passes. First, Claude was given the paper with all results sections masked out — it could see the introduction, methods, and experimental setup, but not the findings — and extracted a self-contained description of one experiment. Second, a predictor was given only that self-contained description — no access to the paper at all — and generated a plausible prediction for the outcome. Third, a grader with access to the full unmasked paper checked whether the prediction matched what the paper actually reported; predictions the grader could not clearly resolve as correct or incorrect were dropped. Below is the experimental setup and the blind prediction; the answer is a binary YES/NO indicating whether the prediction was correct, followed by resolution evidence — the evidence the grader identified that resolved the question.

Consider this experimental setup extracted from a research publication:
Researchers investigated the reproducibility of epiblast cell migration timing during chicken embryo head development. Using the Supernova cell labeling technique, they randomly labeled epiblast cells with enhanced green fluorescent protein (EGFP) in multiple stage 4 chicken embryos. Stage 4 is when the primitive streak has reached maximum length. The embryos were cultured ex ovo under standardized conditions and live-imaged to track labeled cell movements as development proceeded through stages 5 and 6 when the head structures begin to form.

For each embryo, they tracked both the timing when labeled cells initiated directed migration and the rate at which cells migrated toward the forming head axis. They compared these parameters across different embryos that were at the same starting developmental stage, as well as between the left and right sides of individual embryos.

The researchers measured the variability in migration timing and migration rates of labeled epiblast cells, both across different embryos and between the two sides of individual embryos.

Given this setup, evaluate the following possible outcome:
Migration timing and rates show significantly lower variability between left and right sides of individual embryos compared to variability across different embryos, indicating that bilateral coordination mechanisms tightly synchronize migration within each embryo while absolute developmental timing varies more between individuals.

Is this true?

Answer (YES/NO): NO